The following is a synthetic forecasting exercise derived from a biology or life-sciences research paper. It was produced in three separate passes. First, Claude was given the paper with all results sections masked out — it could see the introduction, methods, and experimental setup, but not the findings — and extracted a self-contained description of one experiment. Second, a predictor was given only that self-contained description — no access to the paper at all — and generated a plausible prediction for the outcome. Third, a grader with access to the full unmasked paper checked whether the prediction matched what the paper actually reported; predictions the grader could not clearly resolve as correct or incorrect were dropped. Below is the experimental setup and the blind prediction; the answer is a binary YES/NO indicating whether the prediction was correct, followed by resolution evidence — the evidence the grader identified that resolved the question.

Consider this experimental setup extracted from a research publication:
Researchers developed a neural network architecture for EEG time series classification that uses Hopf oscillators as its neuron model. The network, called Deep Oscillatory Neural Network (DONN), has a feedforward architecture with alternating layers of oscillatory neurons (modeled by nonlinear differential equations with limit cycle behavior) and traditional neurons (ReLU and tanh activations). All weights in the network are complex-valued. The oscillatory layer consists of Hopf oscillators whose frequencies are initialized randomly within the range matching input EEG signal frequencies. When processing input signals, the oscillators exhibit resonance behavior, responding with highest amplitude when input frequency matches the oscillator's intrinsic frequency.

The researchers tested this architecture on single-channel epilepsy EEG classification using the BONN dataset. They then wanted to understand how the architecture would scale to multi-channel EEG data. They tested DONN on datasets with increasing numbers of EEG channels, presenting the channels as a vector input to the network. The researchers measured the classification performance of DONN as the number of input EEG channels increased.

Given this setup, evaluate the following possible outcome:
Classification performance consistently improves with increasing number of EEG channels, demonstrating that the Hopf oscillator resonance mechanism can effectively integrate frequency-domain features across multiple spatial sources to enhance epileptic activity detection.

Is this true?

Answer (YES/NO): NO